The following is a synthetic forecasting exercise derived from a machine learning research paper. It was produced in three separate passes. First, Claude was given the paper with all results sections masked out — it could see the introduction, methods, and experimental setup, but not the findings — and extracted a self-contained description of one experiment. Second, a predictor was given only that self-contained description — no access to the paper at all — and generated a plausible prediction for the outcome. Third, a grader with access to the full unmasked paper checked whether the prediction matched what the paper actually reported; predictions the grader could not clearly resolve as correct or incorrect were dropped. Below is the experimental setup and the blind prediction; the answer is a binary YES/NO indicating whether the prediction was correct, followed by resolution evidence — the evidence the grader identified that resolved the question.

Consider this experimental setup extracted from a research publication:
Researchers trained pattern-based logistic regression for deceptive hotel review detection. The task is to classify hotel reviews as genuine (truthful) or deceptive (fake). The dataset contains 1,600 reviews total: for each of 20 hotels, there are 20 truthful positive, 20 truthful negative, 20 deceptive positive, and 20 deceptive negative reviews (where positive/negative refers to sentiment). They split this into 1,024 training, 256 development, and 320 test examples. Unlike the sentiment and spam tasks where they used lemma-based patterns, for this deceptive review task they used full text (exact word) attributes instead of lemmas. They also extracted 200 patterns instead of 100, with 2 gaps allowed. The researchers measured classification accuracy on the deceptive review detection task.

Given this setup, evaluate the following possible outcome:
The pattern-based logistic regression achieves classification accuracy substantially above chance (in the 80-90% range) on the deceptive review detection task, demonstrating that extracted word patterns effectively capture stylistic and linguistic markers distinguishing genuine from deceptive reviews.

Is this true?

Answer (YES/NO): YES